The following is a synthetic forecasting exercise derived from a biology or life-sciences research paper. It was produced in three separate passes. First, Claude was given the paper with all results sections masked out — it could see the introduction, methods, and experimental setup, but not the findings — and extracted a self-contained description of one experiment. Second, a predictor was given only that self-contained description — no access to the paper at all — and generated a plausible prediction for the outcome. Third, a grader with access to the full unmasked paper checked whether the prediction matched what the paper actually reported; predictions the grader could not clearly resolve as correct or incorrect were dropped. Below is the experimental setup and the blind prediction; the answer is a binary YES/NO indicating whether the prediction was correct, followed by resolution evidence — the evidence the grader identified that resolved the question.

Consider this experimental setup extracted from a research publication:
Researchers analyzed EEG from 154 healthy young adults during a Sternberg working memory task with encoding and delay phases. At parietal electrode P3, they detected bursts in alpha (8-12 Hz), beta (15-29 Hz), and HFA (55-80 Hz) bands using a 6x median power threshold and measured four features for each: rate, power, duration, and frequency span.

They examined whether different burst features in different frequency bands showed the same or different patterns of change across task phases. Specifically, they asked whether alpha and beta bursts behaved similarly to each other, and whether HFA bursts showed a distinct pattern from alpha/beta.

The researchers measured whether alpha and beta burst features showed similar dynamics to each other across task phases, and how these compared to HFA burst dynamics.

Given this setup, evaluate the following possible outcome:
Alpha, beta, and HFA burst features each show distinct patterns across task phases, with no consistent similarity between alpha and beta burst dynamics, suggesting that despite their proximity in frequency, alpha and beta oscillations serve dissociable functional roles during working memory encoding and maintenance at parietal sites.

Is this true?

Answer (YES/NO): NO